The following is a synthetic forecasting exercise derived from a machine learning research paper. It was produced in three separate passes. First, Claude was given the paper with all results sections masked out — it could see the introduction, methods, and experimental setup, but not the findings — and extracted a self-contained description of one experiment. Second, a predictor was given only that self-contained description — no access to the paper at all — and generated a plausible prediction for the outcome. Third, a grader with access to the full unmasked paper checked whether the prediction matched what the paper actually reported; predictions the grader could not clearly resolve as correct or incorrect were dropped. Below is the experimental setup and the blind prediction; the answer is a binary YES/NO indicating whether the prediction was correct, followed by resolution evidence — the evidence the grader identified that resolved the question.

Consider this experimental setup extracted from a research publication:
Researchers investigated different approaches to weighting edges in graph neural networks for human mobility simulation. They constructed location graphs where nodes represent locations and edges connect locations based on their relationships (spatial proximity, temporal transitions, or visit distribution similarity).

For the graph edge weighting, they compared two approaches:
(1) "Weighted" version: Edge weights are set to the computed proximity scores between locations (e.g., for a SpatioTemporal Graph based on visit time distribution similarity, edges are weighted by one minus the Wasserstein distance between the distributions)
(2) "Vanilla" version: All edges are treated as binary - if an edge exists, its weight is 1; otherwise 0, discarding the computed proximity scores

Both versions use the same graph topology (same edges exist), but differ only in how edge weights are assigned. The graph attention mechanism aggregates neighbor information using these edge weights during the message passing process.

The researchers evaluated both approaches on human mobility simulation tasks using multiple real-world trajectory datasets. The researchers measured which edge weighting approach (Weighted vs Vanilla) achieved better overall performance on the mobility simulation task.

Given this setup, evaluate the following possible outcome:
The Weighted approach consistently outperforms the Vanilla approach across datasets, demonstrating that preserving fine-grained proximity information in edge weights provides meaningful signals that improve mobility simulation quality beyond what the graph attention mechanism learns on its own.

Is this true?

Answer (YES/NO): NO